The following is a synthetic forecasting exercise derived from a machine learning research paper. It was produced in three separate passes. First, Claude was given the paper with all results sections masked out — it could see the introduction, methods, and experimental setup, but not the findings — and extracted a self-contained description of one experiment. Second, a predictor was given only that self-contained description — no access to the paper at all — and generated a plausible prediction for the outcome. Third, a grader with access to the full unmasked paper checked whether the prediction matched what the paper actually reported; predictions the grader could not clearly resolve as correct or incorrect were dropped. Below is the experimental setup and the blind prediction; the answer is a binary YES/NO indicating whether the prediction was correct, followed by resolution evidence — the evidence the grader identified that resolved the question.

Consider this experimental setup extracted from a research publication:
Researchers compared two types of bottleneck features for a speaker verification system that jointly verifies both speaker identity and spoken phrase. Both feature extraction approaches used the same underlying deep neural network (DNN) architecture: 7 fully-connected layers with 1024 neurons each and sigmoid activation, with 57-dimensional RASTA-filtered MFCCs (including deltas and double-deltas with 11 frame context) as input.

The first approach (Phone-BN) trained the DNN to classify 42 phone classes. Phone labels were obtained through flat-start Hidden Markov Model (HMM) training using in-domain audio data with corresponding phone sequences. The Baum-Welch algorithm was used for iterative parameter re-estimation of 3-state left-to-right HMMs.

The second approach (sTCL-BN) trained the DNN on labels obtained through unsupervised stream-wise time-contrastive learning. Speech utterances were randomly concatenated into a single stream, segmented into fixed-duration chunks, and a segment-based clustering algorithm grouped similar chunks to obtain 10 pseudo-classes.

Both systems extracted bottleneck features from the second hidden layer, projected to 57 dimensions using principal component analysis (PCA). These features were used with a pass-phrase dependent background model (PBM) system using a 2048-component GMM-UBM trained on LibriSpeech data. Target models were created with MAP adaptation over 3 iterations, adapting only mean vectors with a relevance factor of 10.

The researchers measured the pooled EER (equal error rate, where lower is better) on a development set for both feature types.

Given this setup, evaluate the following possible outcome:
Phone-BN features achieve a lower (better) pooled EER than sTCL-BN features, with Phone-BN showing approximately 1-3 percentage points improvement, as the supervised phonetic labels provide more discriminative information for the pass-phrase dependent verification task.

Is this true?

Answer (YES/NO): NO